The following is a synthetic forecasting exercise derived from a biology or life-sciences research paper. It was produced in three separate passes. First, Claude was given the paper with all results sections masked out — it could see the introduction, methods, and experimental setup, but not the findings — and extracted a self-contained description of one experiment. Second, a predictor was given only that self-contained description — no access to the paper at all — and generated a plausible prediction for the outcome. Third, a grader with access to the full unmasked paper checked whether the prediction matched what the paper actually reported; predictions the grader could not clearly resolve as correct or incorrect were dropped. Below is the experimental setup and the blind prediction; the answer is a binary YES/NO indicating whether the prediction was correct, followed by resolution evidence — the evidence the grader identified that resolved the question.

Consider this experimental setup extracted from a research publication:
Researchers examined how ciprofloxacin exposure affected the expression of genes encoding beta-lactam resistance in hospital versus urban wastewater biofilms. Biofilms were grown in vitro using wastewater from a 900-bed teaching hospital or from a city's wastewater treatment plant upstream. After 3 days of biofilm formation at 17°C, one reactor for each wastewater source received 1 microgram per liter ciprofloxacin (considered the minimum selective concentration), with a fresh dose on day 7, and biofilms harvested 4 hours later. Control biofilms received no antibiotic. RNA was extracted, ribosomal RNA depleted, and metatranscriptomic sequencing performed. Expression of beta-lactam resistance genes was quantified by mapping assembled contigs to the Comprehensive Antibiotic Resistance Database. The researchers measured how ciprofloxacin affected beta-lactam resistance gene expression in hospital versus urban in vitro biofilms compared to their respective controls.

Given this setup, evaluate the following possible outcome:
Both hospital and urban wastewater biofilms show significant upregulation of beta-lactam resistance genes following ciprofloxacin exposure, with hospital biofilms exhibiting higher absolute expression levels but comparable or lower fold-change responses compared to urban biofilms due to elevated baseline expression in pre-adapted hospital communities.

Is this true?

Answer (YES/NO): NO